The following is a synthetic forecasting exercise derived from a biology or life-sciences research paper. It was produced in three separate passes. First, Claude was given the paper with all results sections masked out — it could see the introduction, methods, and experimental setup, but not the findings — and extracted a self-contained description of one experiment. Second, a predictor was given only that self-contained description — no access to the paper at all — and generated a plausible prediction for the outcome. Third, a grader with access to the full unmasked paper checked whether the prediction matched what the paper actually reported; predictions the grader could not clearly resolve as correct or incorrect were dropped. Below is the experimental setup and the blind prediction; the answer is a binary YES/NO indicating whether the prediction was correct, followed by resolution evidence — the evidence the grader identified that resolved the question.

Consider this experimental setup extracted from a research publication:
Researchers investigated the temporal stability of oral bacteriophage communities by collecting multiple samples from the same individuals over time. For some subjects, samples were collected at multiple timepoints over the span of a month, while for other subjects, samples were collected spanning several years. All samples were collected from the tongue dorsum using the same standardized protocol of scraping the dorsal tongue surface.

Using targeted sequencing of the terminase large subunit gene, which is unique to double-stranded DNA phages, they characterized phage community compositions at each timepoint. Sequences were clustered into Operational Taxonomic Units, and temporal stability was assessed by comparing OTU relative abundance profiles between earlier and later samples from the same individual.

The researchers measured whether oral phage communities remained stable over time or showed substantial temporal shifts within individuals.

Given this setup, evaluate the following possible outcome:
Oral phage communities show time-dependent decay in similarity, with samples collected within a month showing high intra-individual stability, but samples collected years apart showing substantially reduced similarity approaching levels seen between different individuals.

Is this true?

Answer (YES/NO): NO